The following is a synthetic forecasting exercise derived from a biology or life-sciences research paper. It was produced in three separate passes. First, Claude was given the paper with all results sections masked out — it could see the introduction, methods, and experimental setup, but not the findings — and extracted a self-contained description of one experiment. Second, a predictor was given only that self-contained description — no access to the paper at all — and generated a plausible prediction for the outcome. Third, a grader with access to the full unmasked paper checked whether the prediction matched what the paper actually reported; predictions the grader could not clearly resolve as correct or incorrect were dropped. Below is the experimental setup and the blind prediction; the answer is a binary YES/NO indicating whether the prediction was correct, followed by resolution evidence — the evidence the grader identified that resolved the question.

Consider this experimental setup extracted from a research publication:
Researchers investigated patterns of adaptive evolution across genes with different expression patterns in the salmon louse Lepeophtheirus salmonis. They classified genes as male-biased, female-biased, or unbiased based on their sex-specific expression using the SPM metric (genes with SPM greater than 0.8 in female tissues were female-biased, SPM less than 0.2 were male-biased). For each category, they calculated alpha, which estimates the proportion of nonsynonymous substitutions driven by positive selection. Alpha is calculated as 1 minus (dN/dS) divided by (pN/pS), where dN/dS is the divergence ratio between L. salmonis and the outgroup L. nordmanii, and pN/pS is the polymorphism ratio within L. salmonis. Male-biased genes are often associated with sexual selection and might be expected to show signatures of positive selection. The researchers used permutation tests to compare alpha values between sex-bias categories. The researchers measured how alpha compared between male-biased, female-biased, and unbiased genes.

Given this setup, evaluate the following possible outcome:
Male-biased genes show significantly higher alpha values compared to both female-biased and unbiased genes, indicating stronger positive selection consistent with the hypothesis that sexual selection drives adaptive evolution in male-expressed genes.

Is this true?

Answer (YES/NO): NO